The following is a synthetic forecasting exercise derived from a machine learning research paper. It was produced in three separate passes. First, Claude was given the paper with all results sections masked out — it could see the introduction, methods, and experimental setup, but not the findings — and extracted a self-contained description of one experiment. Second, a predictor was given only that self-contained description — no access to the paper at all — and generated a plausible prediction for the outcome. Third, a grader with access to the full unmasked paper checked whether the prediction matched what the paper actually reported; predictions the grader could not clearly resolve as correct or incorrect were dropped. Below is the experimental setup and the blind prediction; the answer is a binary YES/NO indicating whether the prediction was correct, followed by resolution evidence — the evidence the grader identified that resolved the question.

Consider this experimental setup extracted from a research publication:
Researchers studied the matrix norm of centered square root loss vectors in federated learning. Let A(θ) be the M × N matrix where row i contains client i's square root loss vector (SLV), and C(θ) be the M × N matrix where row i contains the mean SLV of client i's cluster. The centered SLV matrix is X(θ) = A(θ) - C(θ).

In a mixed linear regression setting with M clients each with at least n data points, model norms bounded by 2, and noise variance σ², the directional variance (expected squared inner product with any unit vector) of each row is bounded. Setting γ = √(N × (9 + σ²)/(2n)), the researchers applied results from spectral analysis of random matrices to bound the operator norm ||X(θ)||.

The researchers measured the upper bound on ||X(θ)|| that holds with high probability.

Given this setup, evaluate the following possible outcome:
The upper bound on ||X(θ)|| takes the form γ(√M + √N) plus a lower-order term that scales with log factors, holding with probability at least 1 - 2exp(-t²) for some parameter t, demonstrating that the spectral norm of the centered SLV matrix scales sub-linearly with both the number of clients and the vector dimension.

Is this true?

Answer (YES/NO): NO